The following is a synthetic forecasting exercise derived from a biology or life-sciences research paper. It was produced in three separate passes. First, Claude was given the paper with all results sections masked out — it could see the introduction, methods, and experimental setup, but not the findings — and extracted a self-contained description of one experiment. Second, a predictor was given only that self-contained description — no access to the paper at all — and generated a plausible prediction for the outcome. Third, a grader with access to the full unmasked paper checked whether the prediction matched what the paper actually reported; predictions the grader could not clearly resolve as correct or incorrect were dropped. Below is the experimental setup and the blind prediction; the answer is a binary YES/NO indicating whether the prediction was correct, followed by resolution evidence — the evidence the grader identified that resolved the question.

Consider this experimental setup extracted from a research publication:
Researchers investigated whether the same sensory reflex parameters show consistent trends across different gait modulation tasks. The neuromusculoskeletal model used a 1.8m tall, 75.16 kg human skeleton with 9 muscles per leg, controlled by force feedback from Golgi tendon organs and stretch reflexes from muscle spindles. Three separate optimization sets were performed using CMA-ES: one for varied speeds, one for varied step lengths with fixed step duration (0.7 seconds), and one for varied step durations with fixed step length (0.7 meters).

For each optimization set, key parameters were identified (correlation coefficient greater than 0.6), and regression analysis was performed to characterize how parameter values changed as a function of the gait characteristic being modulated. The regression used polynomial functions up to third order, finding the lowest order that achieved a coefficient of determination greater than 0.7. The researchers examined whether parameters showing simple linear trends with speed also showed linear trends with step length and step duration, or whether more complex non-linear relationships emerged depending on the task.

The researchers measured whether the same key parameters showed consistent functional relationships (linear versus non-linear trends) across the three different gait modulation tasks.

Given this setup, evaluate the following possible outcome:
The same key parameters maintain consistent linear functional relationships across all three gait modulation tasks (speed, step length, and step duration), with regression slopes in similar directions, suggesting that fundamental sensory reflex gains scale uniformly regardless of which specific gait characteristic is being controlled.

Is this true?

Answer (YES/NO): NO